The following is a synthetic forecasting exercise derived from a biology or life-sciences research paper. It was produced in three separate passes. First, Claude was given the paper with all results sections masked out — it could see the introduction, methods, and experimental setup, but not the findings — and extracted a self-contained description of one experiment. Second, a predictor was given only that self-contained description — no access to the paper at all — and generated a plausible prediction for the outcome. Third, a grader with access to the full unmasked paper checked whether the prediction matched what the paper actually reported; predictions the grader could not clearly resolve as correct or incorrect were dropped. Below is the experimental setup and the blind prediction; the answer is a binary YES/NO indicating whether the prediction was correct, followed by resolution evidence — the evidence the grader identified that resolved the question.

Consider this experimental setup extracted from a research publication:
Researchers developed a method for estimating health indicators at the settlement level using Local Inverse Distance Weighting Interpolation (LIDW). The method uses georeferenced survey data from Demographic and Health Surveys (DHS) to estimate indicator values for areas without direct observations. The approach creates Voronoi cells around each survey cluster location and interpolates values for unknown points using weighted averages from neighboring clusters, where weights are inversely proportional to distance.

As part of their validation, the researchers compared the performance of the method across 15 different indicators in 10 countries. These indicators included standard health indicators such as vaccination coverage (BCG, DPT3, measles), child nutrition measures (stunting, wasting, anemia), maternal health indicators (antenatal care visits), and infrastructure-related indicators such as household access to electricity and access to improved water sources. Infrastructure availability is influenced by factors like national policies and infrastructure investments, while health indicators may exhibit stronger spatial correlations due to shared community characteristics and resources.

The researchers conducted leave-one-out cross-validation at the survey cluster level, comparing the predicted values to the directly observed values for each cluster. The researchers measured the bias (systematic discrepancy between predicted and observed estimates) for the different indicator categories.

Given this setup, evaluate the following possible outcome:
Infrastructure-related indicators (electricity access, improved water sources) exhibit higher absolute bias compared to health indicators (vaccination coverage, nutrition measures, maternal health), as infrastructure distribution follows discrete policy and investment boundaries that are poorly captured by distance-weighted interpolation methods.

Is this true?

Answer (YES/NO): YES